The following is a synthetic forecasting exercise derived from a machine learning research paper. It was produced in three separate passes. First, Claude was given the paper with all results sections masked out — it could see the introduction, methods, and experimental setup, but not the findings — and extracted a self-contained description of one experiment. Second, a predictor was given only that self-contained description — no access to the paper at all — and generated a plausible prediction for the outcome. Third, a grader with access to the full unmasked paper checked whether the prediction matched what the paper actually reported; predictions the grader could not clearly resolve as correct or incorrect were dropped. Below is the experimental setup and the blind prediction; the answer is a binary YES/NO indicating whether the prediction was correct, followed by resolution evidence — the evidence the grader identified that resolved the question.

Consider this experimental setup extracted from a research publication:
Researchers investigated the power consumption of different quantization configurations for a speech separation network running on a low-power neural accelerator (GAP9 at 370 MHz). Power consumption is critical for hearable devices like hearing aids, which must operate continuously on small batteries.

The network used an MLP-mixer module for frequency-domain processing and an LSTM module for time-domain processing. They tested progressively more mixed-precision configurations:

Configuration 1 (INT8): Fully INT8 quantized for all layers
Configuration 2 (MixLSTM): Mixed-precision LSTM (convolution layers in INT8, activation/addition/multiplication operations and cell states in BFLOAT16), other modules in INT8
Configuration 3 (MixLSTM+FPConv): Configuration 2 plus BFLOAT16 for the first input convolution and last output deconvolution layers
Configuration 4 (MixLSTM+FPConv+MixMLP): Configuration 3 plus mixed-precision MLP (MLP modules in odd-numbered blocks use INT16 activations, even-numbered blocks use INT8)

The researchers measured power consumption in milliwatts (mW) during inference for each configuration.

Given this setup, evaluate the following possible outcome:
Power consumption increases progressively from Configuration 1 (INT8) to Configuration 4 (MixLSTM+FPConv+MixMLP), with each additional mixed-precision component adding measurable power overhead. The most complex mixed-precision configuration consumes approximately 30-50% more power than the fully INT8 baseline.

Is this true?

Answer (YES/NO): YES